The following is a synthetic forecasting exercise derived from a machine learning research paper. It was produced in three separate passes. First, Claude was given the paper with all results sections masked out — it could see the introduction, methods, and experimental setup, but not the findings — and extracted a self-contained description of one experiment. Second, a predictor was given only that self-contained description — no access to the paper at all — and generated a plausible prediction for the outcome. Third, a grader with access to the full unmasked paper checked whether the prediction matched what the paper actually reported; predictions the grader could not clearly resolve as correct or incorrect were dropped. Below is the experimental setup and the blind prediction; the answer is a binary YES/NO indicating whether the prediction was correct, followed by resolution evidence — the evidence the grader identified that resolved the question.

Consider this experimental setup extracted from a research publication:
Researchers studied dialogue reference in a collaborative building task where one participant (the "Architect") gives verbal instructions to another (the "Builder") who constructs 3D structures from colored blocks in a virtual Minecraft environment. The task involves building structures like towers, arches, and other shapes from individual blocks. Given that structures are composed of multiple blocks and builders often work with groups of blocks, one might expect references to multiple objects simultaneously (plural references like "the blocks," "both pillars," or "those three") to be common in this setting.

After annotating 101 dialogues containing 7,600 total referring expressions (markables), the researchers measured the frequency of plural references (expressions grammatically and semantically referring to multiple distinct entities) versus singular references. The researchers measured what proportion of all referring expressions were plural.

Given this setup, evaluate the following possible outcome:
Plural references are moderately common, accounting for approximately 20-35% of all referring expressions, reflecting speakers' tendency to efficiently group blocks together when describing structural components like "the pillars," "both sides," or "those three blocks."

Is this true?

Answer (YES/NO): NO